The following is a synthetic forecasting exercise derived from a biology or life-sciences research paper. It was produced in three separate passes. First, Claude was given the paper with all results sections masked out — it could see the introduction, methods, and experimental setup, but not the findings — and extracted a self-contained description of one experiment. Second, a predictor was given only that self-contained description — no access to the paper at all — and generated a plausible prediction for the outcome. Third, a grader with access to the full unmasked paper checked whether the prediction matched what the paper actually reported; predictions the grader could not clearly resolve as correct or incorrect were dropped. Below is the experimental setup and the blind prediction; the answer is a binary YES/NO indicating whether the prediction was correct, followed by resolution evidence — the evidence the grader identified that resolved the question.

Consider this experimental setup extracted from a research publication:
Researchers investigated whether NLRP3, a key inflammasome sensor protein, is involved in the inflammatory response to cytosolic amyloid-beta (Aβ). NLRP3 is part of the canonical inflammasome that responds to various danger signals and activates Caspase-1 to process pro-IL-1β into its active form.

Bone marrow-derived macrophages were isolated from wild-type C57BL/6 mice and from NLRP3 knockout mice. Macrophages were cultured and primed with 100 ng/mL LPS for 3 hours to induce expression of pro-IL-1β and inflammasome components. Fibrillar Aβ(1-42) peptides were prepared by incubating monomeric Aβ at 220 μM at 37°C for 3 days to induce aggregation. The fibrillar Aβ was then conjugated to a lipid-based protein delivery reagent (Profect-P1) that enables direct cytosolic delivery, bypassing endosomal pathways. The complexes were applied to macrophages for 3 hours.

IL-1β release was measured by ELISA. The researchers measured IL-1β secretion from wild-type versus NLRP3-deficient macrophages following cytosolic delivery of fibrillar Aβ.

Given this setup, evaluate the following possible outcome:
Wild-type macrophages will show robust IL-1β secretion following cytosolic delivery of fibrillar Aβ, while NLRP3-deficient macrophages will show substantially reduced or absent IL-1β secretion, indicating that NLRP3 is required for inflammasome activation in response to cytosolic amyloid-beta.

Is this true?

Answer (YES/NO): YES